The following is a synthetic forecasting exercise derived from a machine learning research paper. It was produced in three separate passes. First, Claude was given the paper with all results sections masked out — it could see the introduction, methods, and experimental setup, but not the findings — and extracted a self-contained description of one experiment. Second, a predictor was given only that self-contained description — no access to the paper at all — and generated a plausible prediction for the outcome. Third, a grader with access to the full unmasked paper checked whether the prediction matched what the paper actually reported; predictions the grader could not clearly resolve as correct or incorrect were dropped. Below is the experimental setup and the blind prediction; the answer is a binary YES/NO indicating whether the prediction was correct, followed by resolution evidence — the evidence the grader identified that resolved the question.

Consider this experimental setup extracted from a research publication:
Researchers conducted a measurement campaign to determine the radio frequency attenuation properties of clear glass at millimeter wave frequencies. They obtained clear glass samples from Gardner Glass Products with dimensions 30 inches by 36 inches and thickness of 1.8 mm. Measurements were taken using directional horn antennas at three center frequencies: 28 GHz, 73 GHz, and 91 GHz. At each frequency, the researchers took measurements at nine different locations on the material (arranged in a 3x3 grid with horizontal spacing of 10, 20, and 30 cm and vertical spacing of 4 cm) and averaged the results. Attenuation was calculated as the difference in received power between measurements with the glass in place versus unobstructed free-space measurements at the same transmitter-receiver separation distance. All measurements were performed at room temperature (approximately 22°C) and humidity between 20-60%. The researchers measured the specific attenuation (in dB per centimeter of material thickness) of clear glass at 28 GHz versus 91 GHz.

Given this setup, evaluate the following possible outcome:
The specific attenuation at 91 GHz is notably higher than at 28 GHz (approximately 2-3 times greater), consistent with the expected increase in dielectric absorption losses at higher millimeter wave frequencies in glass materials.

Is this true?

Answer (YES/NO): NO